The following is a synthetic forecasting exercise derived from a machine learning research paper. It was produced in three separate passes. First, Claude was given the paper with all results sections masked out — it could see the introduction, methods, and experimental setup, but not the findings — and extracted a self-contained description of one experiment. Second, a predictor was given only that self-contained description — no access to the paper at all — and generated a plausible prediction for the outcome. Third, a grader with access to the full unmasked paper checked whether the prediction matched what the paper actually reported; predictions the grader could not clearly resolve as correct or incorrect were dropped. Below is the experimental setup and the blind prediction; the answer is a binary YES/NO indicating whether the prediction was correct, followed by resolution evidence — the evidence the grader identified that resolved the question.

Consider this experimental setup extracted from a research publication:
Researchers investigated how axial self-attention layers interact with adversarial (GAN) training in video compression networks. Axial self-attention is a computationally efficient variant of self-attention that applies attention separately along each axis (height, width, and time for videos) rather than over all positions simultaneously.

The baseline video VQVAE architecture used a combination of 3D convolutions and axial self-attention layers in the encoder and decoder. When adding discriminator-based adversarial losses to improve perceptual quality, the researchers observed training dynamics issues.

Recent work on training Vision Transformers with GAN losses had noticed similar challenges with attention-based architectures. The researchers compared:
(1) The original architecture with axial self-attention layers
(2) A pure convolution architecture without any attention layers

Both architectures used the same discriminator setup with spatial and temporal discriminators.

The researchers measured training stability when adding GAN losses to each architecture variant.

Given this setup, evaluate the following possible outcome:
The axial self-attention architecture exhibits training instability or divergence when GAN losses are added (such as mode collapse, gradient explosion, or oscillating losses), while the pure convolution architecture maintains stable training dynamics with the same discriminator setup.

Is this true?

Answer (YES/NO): YES